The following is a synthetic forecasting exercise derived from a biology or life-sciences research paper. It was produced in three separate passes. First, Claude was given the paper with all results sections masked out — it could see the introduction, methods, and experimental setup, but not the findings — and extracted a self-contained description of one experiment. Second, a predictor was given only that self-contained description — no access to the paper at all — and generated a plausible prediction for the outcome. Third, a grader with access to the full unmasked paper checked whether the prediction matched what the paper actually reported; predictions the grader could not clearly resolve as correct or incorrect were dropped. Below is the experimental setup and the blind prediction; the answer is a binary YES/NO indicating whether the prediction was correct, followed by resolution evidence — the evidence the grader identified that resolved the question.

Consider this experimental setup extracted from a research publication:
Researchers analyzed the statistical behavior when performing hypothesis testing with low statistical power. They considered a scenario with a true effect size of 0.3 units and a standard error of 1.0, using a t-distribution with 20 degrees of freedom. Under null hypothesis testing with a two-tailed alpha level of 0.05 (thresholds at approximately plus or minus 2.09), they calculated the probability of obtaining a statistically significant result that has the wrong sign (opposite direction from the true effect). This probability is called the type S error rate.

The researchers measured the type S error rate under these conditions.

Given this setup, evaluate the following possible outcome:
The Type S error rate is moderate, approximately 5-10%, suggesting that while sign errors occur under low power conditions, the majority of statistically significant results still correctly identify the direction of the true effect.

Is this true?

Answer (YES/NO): NO